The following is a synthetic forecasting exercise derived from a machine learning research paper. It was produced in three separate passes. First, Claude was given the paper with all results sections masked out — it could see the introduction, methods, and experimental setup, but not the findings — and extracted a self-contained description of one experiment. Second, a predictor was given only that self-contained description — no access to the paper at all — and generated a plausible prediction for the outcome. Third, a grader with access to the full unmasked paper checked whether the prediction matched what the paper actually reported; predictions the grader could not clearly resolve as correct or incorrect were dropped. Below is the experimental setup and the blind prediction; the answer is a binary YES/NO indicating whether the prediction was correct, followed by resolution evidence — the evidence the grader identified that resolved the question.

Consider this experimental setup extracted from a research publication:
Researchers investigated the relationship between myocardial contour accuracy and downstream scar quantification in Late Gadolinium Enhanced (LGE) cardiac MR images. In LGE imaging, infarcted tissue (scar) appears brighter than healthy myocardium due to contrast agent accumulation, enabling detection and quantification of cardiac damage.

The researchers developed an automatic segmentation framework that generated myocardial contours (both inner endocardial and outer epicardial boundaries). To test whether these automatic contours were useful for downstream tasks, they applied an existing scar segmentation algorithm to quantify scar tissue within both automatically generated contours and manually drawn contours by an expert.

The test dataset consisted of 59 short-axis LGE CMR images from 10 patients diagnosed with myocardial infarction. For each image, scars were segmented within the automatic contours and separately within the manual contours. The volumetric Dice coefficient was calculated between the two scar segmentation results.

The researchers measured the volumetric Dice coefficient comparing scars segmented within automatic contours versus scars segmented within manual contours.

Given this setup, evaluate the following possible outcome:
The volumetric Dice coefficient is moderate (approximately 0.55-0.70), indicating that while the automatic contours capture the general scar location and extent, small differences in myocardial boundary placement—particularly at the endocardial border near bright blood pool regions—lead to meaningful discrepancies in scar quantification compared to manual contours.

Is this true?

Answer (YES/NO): NO